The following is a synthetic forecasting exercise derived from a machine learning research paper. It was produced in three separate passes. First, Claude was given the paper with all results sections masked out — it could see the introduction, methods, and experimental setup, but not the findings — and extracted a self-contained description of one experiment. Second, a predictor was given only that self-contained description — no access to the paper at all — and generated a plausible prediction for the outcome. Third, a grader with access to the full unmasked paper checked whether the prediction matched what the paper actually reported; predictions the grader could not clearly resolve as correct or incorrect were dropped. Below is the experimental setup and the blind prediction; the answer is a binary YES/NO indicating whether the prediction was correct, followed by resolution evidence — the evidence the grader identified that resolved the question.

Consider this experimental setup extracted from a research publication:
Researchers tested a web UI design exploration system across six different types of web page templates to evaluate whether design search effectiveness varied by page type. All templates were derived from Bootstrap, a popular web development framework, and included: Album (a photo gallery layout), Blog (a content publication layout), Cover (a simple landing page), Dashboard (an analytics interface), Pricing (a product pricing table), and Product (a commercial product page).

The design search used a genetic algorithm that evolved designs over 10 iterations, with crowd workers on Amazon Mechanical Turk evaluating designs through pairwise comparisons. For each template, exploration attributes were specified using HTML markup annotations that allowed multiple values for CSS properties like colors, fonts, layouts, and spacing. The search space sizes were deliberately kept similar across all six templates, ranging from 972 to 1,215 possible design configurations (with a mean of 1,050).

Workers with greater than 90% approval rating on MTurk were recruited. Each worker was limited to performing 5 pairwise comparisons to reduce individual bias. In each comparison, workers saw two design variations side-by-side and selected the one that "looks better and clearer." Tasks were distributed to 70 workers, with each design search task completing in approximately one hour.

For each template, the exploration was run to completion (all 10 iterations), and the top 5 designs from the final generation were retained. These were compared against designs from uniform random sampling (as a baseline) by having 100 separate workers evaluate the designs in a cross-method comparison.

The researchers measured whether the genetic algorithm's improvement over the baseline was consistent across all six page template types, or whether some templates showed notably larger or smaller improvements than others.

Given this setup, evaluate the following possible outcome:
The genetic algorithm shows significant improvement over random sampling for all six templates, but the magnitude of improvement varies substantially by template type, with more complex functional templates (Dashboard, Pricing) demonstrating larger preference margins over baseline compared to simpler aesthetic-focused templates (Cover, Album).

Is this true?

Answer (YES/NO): NO